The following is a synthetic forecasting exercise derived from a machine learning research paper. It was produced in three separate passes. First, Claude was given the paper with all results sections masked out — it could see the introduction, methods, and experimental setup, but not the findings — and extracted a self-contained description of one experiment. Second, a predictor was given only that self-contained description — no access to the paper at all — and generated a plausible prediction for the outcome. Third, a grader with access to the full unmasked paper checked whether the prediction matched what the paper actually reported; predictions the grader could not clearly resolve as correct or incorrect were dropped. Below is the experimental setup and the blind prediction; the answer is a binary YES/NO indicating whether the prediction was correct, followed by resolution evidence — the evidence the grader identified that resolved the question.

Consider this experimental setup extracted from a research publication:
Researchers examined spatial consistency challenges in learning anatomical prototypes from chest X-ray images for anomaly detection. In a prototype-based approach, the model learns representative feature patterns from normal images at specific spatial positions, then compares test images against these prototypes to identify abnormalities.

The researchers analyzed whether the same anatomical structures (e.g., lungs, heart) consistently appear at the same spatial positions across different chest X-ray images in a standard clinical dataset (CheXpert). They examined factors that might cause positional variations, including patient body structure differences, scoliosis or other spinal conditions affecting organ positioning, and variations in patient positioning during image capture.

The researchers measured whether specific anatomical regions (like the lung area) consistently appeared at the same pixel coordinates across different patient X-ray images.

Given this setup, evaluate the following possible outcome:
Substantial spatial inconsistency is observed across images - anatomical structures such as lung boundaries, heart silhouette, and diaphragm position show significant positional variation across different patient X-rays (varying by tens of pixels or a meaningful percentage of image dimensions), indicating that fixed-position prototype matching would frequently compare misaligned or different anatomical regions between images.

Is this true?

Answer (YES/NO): YES